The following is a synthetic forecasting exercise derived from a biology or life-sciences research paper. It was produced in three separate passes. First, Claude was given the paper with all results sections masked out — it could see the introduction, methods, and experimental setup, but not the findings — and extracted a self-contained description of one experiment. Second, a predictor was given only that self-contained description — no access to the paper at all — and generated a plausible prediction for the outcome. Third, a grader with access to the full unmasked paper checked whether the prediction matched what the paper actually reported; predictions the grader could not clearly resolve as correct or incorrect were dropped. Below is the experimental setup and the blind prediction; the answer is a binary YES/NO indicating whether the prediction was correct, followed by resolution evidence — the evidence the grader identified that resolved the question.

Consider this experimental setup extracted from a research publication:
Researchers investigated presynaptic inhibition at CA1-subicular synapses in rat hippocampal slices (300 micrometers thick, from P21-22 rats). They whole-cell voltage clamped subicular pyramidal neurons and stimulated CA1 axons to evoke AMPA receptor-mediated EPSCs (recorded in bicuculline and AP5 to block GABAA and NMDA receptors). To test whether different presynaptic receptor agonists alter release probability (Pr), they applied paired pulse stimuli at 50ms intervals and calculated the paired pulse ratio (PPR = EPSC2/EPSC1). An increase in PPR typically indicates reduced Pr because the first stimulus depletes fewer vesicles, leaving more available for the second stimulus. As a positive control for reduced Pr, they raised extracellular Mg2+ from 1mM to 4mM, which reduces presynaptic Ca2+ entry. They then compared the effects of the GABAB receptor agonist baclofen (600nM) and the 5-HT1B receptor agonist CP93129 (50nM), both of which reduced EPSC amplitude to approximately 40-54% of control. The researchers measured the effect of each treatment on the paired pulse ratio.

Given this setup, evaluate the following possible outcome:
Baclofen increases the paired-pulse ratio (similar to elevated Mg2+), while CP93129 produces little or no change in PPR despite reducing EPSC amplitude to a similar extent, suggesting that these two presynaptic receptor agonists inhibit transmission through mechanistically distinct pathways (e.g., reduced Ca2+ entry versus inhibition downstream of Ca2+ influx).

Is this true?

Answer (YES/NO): YES